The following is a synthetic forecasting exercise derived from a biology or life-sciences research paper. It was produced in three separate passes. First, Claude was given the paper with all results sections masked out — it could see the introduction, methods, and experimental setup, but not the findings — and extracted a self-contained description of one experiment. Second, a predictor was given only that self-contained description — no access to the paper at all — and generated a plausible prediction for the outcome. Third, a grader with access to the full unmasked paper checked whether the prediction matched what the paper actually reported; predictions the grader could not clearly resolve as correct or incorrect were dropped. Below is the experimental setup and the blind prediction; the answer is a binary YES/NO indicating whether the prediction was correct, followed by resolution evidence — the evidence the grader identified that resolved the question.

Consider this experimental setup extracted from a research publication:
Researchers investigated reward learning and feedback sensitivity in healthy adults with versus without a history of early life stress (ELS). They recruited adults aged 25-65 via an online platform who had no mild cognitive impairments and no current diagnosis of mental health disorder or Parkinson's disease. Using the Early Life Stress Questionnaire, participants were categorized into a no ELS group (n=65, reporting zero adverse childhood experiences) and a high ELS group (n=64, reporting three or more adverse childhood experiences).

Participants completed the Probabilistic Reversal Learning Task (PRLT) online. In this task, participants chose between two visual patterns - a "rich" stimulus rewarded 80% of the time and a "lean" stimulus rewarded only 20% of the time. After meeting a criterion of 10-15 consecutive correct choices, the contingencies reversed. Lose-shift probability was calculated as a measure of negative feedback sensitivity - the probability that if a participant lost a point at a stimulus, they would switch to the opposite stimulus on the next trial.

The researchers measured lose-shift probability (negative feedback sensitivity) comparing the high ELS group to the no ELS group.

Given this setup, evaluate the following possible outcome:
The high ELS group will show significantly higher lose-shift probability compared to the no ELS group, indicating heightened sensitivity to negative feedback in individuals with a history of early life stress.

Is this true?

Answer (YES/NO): NO